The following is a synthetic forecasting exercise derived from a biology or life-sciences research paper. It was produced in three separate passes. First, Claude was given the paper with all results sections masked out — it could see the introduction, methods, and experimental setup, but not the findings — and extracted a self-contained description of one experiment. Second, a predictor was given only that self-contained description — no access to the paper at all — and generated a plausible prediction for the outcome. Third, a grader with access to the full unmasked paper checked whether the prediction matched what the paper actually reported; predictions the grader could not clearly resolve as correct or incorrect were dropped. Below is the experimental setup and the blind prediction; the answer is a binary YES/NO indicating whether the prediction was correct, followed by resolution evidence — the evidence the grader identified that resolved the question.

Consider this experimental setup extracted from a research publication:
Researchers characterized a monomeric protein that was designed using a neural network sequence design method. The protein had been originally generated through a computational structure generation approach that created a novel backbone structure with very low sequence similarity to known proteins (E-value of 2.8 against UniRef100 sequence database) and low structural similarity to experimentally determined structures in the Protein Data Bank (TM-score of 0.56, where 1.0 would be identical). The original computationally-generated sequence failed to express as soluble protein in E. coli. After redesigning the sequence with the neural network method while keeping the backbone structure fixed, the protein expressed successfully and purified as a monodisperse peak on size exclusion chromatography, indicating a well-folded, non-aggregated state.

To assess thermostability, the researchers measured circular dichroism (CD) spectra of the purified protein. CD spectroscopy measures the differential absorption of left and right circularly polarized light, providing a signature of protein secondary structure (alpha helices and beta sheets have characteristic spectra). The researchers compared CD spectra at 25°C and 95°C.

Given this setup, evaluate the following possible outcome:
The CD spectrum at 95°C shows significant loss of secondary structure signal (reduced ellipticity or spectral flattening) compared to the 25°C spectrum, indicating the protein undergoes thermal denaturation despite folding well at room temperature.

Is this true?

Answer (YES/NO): NO